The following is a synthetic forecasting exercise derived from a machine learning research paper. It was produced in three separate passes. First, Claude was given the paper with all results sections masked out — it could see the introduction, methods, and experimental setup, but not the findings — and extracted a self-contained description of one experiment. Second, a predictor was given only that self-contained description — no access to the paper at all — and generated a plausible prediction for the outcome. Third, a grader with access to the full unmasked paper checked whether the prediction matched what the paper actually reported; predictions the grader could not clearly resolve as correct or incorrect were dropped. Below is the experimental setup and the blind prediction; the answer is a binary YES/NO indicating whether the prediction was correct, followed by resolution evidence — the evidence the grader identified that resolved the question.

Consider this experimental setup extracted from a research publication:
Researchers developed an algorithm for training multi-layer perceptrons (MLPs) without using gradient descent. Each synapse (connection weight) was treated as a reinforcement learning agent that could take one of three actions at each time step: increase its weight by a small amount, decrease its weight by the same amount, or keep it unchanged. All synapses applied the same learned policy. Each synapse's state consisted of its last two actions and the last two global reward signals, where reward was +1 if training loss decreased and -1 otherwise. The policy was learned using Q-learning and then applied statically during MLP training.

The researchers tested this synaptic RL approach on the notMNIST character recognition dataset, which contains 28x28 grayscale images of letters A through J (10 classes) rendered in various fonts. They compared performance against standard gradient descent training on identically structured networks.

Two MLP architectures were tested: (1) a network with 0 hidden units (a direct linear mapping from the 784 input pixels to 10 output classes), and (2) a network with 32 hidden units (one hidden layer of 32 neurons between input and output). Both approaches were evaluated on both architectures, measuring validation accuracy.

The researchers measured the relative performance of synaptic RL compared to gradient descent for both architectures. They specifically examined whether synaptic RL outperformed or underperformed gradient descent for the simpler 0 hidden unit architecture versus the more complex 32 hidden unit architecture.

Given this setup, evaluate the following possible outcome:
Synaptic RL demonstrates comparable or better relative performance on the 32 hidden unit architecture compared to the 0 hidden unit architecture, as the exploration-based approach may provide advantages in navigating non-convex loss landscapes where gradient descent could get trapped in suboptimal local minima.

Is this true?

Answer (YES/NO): NO